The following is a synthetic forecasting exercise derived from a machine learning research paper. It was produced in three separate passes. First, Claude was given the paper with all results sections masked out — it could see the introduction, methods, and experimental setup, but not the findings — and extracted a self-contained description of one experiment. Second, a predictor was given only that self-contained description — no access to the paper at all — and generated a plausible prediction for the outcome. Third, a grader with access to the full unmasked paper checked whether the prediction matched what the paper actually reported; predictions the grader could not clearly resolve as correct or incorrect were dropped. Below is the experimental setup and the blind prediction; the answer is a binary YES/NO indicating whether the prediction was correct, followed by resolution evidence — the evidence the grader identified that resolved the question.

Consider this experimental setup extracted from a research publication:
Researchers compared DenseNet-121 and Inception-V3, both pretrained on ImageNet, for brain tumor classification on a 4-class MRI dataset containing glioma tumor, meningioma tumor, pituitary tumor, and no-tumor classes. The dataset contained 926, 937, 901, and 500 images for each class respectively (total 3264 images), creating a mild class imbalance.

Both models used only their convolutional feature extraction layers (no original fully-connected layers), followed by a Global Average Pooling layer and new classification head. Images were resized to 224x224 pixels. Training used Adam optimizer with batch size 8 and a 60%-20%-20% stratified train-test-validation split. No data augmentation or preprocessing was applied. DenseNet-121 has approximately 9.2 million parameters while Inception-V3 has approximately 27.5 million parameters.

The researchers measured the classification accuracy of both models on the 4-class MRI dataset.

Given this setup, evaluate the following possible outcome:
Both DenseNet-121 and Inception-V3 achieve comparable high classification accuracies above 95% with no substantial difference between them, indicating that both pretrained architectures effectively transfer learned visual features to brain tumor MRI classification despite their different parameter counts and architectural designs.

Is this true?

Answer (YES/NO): NO